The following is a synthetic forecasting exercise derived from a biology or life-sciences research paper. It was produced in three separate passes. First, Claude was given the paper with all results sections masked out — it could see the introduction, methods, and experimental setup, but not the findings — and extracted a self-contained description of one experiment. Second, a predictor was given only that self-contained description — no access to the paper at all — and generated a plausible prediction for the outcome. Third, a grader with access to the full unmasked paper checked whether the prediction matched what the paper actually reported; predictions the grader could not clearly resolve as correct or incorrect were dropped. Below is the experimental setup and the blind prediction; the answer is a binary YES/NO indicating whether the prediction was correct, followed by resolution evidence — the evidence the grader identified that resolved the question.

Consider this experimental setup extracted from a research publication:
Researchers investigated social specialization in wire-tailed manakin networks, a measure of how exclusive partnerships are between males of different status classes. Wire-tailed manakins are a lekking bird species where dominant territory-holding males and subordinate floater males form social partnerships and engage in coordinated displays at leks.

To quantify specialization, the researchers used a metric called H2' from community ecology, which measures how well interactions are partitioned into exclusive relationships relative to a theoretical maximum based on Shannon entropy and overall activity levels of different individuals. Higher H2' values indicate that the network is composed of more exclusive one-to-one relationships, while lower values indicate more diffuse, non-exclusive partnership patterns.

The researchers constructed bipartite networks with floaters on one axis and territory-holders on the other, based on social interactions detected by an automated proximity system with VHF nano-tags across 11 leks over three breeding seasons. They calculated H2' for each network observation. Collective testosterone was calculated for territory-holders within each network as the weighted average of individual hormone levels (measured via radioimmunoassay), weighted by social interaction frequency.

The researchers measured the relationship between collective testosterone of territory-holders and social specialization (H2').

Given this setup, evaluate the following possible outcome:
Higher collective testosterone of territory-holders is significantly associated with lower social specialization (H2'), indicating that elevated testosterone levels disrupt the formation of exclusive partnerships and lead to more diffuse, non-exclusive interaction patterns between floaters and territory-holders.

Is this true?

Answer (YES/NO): YES